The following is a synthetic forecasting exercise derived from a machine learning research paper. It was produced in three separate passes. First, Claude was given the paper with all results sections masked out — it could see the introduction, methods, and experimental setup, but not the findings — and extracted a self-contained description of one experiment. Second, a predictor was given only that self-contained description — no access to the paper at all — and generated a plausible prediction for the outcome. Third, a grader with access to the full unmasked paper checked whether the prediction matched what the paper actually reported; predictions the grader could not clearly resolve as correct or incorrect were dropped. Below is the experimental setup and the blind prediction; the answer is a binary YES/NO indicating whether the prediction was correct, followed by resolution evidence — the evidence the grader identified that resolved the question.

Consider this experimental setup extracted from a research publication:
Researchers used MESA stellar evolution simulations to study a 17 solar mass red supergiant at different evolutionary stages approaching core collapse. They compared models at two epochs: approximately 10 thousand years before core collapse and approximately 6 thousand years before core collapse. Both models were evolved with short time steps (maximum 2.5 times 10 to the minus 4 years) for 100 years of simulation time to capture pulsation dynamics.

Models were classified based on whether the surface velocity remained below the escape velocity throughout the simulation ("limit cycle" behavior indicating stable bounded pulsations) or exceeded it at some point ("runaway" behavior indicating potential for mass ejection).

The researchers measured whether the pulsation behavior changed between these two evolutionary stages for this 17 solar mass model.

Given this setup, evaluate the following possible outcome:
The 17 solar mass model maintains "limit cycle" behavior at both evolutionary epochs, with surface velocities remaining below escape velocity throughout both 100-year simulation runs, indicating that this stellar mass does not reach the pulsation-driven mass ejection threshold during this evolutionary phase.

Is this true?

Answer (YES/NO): NO